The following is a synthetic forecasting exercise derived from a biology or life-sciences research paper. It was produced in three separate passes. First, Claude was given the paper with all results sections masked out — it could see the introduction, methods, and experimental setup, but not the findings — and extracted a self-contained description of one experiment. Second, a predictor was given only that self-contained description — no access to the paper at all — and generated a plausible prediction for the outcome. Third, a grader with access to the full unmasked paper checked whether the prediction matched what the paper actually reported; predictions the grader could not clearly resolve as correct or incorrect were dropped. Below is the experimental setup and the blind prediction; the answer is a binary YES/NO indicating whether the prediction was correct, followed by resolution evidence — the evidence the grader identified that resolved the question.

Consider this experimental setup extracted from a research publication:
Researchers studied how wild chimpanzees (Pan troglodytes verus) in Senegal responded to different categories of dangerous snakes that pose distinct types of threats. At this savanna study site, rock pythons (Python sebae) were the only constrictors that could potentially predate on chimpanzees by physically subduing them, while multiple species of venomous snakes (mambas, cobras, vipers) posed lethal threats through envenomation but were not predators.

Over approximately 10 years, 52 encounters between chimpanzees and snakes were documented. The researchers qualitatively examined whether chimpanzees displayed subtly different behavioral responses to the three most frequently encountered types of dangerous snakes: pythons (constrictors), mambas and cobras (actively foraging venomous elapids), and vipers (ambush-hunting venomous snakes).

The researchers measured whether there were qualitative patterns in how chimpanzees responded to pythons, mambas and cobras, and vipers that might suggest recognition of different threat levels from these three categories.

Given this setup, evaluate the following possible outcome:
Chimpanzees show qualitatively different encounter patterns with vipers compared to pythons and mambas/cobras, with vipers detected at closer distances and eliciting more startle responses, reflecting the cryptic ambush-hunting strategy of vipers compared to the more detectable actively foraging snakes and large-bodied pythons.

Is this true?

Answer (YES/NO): NO